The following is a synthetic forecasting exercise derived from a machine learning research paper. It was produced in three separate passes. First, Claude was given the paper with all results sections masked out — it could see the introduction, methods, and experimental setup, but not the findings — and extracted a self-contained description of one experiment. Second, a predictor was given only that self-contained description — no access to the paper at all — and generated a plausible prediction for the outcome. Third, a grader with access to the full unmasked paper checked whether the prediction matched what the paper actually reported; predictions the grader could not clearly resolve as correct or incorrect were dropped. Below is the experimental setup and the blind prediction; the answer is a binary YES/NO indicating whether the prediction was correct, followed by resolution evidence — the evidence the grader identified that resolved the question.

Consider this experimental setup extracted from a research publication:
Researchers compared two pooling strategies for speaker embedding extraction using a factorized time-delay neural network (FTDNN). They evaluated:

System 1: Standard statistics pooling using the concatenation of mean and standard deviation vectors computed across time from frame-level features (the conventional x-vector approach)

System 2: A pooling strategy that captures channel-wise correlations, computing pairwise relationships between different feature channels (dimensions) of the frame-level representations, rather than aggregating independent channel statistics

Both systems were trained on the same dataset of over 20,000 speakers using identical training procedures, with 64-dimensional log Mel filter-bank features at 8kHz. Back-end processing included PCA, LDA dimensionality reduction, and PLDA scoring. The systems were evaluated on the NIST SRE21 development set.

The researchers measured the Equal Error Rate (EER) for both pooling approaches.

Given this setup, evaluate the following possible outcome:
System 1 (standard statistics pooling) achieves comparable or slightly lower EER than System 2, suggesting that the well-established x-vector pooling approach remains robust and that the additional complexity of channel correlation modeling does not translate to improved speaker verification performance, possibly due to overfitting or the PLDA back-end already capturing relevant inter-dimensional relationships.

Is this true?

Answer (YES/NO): NO